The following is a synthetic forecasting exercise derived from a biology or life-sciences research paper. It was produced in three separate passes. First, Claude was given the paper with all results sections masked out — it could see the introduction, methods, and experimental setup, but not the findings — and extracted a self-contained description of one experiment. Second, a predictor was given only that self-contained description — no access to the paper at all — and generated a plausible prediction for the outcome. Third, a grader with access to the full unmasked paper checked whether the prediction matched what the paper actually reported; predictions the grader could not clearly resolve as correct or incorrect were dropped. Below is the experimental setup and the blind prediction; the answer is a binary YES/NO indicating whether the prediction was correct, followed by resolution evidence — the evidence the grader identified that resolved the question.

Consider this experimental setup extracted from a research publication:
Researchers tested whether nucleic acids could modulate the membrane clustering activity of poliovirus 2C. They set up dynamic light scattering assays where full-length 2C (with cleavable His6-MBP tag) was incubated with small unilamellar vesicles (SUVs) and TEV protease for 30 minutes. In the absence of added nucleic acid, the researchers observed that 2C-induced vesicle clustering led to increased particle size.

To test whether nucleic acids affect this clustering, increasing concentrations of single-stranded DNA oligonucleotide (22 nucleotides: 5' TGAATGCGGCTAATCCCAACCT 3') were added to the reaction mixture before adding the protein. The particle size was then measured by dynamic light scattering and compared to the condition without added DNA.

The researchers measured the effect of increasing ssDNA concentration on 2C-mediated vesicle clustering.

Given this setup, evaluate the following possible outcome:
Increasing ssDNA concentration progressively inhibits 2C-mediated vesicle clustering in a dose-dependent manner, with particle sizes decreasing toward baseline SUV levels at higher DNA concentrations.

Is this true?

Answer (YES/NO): NO